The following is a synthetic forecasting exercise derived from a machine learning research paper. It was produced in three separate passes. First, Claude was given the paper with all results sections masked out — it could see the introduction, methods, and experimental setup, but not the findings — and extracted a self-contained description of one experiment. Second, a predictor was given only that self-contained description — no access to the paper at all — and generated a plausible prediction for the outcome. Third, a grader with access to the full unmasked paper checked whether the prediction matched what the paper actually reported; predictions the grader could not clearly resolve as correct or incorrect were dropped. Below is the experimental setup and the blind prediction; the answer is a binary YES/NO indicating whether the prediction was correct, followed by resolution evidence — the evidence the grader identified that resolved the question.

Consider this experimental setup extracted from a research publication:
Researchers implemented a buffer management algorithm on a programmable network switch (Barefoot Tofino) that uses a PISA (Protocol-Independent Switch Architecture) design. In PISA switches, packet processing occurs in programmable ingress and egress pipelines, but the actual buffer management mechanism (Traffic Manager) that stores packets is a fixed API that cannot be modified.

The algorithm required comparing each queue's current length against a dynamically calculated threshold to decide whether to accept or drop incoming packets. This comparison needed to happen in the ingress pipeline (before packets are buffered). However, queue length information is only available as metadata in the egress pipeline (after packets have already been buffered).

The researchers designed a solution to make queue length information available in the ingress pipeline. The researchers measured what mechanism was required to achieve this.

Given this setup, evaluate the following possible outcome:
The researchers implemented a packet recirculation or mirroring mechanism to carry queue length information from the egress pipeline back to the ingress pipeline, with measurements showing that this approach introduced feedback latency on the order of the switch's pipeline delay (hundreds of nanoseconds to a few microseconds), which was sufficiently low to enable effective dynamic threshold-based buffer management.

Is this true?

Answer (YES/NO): NO